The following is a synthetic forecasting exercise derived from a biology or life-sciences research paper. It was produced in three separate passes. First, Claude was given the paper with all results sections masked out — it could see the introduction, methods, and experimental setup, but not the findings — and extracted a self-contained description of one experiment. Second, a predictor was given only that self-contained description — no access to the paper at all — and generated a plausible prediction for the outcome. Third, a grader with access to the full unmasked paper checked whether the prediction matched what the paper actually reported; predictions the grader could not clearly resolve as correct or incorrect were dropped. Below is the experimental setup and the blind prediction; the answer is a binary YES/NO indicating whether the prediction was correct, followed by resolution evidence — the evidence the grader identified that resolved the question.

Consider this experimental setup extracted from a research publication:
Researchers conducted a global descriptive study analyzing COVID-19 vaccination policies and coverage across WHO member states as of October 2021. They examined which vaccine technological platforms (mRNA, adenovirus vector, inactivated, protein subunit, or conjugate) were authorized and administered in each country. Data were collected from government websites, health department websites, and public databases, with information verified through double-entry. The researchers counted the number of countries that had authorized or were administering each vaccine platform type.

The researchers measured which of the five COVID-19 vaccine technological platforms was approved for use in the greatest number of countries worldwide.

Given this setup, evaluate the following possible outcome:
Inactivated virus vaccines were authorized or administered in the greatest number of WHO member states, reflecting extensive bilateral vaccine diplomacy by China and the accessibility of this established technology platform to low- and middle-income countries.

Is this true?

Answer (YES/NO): NO